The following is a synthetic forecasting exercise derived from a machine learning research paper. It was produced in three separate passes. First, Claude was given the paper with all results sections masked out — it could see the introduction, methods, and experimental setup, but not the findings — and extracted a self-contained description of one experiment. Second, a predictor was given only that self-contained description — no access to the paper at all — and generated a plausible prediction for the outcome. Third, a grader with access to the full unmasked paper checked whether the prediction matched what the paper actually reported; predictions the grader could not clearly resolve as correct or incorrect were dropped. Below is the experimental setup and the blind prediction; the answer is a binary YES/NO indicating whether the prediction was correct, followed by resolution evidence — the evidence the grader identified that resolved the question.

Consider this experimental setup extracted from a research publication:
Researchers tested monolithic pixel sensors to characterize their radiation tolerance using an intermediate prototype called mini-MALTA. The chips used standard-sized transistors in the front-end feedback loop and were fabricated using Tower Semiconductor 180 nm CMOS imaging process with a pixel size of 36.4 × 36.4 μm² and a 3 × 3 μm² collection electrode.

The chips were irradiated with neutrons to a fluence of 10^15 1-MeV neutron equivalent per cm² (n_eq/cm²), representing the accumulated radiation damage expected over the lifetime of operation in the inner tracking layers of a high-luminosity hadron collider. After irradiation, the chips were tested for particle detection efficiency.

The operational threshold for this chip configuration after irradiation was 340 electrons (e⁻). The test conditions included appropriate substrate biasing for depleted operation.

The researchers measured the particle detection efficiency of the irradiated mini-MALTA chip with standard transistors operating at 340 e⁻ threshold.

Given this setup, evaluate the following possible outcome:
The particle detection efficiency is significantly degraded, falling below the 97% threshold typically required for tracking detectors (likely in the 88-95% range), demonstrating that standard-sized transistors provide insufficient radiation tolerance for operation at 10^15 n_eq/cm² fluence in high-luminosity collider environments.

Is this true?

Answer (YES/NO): NO